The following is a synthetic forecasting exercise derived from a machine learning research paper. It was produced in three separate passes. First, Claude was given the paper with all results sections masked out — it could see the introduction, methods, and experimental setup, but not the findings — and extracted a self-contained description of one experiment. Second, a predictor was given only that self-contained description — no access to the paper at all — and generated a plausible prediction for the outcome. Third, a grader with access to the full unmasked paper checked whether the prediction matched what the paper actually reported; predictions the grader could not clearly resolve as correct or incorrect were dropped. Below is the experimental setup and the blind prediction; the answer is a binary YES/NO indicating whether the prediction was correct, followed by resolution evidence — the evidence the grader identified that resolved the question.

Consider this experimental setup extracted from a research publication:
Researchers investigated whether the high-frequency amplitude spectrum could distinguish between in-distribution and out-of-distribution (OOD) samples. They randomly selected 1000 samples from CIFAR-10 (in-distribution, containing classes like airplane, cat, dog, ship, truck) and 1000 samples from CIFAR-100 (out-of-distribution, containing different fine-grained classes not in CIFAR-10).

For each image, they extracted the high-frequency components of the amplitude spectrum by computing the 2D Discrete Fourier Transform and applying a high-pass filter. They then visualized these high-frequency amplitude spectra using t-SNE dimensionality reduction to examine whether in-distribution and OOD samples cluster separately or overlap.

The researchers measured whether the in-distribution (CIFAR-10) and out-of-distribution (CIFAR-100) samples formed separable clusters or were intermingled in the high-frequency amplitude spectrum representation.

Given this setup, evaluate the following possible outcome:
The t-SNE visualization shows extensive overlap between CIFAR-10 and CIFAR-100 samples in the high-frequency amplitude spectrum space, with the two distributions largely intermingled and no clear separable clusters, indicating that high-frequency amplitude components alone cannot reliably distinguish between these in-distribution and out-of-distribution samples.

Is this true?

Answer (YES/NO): YES